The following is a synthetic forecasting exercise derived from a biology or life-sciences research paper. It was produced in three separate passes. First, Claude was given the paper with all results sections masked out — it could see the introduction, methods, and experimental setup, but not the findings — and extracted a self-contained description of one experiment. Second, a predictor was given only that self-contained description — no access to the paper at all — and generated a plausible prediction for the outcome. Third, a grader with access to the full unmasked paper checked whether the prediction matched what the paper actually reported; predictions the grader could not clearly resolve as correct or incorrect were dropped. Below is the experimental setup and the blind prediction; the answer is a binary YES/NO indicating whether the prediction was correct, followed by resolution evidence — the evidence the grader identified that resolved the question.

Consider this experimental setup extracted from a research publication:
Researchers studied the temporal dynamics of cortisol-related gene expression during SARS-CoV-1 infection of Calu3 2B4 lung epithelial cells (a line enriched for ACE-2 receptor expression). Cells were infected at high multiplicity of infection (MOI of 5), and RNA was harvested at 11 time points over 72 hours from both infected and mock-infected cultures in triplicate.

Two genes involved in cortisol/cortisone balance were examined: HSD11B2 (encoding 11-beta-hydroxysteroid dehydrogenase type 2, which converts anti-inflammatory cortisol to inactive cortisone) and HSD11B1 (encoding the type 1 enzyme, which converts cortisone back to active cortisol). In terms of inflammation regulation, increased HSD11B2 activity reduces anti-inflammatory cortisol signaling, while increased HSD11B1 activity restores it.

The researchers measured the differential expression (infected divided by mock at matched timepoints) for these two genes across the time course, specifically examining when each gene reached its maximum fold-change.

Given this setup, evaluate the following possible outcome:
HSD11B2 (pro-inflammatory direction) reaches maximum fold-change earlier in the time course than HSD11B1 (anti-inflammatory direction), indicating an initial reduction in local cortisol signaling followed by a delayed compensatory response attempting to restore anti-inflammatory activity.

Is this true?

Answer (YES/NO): YES